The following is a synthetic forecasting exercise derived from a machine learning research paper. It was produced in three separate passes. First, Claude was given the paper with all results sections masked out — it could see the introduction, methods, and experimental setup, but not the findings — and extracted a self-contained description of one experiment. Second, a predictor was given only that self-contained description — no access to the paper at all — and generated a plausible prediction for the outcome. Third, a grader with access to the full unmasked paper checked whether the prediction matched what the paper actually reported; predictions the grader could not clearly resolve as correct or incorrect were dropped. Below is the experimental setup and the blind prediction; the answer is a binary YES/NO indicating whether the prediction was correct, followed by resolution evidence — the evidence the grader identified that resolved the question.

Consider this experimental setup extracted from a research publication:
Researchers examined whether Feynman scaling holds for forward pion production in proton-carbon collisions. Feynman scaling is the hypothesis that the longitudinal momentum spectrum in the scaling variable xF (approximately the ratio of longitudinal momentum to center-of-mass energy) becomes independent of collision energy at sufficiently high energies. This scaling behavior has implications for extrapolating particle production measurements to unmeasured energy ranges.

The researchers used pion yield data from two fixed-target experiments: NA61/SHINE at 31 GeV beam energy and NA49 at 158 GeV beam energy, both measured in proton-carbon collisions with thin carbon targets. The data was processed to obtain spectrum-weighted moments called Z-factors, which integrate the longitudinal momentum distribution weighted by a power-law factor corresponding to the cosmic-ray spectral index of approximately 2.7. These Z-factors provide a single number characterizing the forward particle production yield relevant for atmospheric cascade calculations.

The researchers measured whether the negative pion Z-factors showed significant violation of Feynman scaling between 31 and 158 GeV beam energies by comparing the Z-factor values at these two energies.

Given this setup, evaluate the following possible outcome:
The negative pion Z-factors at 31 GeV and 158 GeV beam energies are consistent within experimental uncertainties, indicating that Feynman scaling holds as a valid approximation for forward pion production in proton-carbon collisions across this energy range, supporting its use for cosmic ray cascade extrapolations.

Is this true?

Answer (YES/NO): NO